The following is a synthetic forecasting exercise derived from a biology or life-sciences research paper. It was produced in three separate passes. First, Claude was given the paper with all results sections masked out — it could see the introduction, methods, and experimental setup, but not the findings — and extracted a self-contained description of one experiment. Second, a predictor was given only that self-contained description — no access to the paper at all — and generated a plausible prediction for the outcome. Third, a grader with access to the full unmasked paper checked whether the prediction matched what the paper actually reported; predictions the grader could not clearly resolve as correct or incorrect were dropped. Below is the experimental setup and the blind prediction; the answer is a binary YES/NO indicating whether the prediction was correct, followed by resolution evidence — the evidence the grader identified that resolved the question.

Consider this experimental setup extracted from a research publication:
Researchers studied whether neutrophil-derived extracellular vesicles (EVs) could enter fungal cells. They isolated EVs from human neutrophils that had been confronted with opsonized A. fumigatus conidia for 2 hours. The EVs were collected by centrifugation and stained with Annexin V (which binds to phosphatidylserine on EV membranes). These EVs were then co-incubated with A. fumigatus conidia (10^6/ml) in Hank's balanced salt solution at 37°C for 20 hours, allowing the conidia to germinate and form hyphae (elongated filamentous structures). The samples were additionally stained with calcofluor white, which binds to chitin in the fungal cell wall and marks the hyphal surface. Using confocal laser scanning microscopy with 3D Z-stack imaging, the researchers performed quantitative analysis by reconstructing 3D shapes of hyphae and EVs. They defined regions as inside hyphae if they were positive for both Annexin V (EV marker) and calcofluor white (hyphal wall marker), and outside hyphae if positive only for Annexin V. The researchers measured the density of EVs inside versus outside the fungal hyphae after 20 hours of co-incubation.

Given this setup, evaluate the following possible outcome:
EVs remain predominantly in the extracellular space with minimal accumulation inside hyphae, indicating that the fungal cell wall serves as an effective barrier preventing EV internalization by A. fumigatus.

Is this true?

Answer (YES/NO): NO